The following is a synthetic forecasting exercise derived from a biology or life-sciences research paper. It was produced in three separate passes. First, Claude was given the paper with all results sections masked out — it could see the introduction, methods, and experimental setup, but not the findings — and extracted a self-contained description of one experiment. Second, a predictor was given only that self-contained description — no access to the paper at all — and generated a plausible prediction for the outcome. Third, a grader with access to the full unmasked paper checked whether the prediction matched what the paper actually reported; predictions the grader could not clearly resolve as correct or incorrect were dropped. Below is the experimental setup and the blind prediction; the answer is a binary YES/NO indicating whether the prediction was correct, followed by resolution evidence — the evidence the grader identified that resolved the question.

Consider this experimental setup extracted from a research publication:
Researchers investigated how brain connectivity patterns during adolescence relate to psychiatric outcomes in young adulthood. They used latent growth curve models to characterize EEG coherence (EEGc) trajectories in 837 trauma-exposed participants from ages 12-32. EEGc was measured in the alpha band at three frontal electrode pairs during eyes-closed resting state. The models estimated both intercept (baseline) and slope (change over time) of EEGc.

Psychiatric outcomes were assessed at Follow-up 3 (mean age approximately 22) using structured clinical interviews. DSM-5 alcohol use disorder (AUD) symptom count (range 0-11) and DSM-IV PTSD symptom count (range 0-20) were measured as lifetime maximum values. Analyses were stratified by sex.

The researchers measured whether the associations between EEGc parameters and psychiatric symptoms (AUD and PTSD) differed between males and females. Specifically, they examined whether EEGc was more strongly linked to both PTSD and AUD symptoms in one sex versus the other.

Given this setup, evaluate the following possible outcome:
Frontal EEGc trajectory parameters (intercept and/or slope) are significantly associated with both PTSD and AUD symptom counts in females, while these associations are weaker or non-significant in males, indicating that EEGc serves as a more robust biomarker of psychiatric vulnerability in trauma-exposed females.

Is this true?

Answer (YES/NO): NO